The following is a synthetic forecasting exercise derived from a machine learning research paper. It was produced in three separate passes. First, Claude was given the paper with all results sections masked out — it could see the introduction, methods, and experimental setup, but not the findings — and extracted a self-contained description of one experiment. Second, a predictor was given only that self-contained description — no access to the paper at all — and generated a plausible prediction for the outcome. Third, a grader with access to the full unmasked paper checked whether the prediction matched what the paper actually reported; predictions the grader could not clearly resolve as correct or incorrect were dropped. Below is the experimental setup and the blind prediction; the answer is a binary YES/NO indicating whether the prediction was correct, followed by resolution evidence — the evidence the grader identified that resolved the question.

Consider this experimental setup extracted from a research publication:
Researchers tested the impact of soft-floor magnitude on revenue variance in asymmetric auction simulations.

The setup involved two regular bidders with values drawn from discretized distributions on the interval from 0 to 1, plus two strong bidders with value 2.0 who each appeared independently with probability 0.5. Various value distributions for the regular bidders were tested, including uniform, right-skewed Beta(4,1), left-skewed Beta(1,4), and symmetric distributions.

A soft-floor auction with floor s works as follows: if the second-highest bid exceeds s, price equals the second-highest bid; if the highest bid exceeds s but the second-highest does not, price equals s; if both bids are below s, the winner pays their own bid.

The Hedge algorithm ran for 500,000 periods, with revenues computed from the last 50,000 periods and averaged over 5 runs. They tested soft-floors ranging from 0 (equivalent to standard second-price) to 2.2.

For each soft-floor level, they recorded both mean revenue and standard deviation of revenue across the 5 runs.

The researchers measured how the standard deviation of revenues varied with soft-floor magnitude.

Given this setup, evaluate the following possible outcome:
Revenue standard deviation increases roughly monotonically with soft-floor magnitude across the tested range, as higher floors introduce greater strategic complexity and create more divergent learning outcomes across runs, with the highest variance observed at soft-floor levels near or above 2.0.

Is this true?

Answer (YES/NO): NO